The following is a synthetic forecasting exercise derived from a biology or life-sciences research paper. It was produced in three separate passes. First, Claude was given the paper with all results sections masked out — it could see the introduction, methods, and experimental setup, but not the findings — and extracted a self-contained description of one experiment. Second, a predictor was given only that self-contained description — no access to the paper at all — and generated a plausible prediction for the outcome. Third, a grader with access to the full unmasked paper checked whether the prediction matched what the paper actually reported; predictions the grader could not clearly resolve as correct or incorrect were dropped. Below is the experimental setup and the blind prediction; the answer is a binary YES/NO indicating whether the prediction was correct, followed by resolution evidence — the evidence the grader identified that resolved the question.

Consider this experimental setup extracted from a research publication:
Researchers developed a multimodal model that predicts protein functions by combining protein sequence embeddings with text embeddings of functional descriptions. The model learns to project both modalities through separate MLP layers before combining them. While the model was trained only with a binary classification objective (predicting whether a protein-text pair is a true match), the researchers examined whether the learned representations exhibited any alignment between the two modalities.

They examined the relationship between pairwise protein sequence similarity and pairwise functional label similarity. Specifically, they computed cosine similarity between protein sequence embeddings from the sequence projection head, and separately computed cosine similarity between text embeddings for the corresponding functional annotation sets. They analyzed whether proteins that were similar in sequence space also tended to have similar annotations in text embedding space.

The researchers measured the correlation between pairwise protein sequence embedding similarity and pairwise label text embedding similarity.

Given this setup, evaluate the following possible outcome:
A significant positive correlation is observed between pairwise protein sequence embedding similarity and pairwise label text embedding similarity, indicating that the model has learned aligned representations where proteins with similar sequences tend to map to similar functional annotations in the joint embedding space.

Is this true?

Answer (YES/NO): YES